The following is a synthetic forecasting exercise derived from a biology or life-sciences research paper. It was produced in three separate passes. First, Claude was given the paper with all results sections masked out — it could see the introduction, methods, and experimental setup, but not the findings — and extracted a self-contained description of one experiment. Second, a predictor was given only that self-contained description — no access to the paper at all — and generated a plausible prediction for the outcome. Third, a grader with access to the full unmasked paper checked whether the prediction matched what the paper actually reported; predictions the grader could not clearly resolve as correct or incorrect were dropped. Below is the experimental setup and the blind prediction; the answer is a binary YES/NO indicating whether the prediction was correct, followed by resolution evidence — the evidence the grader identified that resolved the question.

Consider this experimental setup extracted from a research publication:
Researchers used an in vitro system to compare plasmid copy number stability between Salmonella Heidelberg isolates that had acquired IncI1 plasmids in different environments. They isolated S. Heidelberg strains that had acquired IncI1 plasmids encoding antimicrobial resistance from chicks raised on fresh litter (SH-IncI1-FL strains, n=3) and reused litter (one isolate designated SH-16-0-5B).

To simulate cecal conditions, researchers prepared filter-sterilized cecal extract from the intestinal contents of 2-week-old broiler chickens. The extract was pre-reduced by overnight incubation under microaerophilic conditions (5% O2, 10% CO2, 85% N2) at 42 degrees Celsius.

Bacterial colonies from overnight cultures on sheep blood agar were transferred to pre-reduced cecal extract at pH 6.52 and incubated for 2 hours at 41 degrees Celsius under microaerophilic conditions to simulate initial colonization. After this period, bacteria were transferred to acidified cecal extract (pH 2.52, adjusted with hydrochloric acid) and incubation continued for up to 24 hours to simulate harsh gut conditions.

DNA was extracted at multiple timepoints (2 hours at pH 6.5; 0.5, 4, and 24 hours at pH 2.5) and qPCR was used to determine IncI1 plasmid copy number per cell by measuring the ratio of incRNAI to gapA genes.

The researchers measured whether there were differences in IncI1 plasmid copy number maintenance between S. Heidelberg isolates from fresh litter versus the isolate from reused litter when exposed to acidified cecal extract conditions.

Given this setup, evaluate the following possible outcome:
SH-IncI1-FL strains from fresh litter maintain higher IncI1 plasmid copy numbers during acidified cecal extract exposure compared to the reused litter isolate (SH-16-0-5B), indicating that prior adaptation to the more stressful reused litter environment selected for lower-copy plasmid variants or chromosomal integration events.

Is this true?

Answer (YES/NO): YES